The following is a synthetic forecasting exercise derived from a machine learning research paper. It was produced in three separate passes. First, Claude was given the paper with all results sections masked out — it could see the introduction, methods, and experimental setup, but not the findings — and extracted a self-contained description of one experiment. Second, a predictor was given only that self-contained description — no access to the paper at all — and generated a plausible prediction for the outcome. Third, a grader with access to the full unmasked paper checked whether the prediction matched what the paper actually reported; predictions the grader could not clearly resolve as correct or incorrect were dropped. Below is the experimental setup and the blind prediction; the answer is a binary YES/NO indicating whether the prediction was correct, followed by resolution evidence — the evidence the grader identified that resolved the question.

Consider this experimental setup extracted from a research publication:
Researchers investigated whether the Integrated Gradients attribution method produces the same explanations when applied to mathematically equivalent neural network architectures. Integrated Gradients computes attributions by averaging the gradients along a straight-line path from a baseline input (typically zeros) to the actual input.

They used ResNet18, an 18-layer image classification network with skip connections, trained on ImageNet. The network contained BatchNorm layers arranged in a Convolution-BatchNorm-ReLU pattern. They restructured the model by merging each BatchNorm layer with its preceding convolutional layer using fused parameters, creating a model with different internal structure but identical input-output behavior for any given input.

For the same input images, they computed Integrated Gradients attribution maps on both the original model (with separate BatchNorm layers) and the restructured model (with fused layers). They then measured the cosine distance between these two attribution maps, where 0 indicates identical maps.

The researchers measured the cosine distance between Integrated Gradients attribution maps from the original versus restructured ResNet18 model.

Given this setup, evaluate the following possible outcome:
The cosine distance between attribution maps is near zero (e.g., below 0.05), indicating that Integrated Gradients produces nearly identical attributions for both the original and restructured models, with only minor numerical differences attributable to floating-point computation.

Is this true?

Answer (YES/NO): YES